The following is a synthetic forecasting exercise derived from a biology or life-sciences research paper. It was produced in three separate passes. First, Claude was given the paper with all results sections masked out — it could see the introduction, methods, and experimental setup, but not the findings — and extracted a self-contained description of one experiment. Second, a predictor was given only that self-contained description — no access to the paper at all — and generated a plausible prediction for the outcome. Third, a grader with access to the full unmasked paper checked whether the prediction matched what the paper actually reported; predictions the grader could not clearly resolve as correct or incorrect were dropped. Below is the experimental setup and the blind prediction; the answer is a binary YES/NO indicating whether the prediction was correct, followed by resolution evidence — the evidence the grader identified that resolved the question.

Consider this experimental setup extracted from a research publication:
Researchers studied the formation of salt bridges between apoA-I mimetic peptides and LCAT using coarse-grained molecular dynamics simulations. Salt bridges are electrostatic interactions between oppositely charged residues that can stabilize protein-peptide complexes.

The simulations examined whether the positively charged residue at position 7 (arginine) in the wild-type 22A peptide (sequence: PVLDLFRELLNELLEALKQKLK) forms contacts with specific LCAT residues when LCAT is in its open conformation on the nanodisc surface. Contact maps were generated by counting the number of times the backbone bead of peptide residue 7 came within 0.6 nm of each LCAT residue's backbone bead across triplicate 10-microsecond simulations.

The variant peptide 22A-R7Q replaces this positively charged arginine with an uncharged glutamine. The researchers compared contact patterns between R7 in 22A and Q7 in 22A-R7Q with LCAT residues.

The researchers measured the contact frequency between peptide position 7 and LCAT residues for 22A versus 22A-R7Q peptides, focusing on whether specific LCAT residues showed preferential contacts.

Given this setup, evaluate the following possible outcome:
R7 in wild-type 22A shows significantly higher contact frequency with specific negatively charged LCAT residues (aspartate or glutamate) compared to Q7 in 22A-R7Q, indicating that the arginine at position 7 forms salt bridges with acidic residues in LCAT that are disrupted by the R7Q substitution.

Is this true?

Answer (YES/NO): YES